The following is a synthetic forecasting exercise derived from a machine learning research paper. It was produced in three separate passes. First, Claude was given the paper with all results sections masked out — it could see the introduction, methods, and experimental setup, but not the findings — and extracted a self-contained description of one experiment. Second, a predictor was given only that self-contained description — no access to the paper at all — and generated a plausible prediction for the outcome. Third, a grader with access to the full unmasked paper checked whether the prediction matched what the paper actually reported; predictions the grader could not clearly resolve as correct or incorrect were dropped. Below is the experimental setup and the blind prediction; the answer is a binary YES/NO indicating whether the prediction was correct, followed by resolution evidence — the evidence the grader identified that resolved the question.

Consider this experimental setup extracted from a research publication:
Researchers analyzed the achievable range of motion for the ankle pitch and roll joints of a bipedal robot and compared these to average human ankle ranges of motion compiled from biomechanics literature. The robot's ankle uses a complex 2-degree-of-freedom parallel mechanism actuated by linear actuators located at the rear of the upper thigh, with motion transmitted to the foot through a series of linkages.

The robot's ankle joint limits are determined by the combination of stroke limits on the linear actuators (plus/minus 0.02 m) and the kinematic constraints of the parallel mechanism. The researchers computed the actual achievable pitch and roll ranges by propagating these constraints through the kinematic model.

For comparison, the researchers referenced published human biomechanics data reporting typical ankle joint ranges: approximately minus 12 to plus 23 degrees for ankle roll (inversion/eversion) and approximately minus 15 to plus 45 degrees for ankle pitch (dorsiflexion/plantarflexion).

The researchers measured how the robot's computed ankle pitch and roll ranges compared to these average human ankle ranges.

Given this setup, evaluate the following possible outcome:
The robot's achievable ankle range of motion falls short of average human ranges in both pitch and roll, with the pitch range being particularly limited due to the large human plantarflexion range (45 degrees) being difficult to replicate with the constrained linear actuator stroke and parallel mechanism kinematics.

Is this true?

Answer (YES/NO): NO